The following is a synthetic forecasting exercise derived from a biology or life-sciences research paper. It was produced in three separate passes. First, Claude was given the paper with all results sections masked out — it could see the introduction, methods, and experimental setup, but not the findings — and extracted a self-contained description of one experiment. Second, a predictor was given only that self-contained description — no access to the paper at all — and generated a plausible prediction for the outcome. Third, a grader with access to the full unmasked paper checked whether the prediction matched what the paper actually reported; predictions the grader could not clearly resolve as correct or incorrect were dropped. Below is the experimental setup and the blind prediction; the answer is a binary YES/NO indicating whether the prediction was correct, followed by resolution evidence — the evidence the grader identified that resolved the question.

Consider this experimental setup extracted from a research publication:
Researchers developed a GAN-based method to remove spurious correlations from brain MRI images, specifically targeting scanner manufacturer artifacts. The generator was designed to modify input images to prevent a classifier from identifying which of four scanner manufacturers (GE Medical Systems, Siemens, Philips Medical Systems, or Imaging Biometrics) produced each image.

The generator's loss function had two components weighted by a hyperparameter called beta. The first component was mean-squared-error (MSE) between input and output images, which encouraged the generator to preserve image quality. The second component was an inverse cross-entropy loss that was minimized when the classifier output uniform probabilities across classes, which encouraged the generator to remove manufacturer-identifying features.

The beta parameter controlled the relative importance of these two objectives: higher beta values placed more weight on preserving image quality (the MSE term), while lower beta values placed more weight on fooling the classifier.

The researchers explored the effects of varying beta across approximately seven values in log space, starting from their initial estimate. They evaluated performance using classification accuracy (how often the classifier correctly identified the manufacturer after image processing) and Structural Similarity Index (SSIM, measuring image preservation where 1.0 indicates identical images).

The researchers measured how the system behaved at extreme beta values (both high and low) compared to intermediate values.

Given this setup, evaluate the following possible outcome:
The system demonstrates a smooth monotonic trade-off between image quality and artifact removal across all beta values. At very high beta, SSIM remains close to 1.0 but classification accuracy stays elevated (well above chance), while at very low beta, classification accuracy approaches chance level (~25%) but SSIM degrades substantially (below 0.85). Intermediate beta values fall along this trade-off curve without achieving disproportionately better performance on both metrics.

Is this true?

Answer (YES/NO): NO